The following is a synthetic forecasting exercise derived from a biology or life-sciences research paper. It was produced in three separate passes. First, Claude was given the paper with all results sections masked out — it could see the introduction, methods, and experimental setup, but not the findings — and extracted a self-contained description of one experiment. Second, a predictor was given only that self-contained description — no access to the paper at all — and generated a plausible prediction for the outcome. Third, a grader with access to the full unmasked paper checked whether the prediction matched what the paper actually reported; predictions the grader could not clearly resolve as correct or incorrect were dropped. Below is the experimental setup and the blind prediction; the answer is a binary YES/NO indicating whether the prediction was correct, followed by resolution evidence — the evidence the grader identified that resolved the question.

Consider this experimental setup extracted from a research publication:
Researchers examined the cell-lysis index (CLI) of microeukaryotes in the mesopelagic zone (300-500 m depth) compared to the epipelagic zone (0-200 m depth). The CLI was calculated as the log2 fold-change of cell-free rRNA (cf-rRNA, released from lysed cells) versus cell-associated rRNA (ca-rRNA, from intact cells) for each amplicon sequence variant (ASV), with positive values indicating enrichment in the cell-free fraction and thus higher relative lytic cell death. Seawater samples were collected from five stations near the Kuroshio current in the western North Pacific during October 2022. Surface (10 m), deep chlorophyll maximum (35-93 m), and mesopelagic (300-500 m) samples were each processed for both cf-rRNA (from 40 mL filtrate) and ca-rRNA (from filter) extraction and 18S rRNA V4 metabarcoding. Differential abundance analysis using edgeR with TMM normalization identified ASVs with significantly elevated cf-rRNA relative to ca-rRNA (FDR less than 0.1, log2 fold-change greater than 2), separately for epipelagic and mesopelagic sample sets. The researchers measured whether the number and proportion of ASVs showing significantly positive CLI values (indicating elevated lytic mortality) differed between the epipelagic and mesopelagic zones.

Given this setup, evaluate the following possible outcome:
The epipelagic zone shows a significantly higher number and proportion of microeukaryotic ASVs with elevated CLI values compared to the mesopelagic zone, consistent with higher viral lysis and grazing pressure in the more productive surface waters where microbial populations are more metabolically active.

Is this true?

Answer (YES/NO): NO